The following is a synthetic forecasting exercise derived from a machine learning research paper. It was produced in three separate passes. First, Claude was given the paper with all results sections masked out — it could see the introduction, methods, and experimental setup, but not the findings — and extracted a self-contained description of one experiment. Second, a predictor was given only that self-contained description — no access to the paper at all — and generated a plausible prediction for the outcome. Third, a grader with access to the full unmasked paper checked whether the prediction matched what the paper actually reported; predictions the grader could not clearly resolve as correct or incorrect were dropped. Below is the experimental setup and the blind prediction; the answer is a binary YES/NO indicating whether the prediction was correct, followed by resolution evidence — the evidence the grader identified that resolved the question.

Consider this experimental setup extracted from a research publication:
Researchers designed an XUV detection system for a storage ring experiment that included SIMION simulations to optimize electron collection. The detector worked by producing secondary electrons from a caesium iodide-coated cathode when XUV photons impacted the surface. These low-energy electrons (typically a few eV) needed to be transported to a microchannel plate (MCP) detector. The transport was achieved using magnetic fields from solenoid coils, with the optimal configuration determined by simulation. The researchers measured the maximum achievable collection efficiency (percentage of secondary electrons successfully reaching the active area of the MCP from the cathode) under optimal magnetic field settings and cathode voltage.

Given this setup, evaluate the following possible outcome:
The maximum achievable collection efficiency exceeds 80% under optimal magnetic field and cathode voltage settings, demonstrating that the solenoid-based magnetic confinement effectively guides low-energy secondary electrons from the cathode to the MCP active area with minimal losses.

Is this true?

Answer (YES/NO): NO